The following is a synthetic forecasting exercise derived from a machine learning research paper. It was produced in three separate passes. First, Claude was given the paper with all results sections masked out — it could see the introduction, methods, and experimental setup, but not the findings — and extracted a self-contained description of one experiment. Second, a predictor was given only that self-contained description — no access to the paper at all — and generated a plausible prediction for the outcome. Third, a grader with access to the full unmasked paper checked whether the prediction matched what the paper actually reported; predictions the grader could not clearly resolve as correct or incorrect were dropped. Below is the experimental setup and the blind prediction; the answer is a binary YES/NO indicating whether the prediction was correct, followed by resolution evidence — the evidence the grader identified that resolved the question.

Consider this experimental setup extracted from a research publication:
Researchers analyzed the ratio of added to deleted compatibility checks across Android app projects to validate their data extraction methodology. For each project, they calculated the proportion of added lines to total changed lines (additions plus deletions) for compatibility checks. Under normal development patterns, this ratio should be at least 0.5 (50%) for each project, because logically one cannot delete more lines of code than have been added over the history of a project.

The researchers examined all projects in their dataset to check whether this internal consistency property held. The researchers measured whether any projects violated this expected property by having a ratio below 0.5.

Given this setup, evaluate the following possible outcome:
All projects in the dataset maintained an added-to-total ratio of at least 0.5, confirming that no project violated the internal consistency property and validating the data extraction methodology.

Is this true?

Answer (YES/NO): NO